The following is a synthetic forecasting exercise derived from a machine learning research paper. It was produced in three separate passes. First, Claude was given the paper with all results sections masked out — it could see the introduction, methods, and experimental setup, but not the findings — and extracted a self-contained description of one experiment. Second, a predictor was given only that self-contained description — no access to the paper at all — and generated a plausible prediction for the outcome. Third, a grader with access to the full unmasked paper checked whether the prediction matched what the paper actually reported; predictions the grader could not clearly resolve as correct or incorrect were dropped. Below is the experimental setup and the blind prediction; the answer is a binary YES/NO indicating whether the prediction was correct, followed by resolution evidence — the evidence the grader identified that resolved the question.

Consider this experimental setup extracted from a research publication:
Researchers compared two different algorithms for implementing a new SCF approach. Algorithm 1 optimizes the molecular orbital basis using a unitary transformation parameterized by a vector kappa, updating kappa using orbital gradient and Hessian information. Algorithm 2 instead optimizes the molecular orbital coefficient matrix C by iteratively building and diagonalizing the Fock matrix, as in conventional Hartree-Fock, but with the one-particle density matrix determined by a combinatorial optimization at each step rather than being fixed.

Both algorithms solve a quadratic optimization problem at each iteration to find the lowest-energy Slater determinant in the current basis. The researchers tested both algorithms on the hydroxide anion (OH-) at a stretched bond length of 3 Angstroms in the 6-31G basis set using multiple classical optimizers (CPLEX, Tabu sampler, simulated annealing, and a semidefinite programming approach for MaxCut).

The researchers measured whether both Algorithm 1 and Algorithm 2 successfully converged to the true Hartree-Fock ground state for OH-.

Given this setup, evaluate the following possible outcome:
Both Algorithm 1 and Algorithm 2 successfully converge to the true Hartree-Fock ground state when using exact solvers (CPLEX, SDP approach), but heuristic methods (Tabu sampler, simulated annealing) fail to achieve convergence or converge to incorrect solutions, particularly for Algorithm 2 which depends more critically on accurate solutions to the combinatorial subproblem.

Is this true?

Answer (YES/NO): NO